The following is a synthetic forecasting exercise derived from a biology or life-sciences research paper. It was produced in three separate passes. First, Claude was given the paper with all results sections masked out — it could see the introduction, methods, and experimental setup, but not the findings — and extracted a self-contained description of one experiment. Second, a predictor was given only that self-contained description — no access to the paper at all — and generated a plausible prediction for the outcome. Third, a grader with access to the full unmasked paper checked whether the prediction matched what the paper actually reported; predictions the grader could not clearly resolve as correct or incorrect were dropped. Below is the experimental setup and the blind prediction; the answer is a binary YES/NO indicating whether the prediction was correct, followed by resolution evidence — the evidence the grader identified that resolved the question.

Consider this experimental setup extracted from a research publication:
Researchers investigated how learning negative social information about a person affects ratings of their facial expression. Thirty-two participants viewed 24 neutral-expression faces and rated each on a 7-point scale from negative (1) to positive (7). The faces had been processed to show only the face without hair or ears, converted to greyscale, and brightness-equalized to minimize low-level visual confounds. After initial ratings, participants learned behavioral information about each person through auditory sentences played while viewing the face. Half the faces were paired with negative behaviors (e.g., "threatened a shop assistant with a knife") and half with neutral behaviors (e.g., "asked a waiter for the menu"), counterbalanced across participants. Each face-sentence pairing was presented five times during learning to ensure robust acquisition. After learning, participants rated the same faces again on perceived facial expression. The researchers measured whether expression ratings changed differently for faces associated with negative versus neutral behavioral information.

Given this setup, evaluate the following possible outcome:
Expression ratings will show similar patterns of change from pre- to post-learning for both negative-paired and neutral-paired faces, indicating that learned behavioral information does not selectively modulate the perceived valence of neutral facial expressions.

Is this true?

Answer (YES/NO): NO